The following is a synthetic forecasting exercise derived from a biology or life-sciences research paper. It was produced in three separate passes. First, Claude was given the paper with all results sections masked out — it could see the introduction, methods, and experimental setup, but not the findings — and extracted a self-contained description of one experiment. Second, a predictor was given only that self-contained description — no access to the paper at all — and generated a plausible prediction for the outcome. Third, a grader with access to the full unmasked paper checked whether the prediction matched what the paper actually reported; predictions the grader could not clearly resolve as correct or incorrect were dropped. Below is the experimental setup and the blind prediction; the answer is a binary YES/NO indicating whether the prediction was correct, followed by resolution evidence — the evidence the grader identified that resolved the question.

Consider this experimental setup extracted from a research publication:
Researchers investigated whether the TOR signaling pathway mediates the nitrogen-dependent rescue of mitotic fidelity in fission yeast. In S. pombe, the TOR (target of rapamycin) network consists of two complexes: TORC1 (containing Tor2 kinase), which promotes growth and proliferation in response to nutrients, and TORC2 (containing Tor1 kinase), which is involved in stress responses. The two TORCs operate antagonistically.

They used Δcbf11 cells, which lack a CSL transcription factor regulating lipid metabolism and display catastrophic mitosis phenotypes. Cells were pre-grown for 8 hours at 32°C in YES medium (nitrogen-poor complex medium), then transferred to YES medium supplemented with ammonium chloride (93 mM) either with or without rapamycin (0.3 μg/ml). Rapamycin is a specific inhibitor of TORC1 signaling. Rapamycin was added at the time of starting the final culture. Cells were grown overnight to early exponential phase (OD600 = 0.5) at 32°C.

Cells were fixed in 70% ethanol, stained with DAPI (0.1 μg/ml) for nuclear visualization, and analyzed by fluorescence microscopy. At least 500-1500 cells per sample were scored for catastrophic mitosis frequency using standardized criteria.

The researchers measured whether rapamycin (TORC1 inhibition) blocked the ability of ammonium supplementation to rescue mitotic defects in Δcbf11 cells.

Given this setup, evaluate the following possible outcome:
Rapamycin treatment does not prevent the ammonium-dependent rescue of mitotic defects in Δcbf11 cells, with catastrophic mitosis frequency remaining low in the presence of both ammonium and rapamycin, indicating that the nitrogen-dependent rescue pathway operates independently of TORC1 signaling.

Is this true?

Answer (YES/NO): NO